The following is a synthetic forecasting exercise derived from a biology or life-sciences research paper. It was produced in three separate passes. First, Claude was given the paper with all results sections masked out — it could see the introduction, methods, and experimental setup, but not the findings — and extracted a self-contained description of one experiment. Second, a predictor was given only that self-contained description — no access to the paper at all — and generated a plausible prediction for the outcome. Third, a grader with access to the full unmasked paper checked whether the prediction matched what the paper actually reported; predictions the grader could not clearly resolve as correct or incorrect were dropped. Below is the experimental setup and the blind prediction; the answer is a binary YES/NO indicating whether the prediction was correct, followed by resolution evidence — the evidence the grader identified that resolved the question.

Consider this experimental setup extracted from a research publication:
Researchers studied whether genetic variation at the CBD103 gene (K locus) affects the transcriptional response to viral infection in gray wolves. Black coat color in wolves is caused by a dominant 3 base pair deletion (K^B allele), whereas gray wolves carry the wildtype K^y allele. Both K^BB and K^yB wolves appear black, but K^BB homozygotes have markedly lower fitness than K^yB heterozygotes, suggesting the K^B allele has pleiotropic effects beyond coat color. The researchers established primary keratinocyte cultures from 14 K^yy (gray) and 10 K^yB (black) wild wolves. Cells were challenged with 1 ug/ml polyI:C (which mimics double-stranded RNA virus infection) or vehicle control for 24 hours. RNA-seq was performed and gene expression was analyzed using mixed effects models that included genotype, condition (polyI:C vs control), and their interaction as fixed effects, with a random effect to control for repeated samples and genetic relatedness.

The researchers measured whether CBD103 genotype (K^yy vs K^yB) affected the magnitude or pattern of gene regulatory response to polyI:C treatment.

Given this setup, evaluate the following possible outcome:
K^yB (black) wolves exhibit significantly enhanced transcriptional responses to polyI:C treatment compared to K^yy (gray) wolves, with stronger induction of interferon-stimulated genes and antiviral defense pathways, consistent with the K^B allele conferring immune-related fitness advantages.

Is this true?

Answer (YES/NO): NO